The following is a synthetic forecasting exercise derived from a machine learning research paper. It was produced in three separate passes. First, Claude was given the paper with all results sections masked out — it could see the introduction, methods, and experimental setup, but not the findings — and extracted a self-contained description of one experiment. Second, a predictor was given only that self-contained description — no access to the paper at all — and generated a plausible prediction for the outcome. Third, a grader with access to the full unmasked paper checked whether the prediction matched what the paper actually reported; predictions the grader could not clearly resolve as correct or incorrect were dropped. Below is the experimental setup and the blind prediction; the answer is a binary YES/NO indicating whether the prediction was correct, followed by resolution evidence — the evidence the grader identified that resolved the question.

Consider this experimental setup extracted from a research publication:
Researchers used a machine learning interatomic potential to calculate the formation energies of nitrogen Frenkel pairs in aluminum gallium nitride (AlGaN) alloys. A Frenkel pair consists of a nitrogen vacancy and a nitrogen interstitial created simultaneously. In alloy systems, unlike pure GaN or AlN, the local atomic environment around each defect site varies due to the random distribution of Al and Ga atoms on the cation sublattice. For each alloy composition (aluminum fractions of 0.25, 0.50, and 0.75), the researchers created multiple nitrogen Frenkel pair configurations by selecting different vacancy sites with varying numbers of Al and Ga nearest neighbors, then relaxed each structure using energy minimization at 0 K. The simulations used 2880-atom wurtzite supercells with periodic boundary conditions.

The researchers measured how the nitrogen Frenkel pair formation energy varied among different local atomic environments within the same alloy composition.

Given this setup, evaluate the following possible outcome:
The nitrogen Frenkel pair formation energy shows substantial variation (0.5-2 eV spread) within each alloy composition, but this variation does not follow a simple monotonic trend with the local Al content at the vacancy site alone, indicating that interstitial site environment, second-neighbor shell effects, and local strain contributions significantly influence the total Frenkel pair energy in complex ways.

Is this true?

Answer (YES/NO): NO